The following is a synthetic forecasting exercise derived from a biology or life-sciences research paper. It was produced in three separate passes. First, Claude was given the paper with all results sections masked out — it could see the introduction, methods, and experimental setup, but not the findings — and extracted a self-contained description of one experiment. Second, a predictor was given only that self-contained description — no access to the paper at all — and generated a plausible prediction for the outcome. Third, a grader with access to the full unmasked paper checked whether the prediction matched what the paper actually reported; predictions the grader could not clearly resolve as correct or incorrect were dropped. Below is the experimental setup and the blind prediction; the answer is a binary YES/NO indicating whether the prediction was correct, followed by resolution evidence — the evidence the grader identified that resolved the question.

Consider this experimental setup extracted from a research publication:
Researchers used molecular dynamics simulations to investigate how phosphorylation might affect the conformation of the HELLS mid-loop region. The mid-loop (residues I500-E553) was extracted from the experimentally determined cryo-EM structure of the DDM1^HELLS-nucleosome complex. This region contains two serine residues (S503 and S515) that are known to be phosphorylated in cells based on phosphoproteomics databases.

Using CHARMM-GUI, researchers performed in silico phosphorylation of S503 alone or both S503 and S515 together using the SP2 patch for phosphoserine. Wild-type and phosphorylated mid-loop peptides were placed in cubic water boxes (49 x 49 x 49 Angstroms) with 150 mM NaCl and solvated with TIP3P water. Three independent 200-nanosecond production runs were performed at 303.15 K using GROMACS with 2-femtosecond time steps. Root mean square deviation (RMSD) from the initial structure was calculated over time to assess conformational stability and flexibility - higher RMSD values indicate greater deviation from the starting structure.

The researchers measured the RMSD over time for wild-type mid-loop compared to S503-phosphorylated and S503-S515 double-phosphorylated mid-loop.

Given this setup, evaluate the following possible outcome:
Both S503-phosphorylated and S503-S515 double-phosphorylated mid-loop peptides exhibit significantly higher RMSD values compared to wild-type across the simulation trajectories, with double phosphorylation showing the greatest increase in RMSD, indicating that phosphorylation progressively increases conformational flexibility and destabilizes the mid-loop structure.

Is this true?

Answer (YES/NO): NO